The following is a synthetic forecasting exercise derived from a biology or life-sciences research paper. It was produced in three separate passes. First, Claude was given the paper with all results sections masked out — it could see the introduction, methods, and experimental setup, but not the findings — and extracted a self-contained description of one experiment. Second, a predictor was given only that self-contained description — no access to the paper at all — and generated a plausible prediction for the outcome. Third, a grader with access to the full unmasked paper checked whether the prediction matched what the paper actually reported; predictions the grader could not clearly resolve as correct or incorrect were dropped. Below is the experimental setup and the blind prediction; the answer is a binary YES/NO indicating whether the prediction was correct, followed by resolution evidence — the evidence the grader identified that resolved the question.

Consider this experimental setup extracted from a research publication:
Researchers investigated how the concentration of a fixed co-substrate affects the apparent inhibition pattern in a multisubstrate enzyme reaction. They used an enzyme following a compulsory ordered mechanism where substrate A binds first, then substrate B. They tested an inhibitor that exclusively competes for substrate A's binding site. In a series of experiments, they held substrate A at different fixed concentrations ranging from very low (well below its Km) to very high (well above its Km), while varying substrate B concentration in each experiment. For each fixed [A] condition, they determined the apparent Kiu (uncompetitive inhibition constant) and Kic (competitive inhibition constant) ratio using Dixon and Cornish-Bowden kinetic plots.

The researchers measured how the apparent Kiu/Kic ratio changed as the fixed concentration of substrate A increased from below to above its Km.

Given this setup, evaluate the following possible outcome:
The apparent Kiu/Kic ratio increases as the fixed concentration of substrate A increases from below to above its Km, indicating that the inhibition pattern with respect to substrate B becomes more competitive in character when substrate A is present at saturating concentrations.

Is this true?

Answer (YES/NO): YES